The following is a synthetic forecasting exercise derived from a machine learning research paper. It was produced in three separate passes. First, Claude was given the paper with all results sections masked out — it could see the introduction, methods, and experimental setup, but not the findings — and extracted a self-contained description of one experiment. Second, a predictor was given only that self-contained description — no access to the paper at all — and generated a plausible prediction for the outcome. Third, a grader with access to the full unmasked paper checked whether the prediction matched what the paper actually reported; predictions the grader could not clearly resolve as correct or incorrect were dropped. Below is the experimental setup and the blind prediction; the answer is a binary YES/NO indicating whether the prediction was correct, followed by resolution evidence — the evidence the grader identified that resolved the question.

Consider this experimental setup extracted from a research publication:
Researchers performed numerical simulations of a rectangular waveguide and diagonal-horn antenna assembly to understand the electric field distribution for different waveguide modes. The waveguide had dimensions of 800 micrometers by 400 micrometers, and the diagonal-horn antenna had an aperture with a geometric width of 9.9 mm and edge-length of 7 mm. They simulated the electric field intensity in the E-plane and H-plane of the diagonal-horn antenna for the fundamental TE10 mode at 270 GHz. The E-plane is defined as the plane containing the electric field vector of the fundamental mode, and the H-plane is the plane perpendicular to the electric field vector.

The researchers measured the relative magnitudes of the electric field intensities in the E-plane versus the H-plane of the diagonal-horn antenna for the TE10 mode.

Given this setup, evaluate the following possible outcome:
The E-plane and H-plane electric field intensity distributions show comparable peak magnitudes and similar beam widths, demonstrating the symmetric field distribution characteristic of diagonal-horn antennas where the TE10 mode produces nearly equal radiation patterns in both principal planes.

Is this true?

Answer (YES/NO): NO